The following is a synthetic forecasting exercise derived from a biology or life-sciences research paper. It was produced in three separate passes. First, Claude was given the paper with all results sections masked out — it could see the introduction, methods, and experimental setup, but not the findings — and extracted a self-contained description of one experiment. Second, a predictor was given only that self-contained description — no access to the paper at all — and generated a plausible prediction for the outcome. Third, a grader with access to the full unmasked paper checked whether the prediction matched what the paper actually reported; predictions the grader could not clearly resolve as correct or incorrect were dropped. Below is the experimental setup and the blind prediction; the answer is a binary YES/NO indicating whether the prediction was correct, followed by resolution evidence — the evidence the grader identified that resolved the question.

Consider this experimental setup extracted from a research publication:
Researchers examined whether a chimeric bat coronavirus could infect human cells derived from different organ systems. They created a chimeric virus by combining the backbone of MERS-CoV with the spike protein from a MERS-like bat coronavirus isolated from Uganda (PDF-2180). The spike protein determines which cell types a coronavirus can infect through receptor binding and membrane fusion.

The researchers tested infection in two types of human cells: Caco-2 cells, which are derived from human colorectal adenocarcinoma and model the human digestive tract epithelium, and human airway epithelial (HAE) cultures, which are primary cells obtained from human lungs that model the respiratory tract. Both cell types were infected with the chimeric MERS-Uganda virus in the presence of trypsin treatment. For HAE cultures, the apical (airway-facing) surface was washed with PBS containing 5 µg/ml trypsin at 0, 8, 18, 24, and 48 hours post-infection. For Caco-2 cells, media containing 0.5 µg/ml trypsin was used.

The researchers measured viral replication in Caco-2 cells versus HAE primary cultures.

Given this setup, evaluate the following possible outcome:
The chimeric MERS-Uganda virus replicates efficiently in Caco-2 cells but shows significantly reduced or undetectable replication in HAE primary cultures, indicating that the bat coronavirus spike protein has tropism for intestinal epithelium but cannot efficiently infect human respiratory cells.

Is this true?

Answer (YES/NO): YES